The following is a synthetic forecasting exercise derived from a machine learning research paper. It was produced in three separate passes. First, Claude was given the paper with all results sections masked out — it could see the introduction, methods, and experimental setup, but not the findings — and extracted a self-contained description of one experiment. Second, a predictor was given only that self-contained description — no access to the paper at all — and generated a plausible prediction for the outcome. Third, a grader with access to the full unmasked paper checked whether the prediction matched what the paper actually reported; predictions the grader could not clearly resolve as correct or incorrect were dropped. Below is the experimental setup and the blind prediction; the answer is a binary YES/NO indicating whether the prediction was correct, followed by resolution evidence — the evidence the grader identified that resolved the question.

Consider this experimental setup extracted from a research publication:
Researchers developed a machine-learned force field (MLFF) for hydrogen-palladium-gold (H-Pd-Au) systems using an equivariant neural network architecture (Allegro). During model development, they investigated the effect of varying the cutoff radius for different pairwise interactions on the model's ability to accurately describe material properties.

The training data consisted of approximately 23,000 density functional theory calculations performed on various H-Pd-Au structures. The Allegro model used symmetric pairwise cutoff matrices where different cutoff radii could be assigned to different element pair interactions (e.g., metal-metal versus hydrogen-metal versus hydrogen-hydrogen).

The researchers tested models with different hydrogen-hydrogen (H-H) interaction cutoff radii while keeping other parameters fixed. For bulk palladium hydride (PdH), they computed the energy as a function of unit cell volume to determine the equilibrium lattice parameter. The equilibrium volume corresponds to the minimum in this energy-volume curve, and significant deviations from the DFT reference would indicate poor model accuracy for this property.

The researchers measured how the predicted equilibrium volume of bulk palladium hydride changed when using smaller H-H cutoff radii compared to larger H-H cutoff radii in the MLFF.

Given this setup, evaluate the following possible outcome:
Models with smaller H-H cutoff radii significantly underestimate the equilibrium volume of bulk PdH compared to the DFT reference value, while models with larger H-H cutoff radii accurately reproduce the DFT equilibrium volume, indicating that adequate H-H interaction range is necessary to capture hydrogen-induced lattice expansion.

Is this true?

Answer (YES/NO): YES